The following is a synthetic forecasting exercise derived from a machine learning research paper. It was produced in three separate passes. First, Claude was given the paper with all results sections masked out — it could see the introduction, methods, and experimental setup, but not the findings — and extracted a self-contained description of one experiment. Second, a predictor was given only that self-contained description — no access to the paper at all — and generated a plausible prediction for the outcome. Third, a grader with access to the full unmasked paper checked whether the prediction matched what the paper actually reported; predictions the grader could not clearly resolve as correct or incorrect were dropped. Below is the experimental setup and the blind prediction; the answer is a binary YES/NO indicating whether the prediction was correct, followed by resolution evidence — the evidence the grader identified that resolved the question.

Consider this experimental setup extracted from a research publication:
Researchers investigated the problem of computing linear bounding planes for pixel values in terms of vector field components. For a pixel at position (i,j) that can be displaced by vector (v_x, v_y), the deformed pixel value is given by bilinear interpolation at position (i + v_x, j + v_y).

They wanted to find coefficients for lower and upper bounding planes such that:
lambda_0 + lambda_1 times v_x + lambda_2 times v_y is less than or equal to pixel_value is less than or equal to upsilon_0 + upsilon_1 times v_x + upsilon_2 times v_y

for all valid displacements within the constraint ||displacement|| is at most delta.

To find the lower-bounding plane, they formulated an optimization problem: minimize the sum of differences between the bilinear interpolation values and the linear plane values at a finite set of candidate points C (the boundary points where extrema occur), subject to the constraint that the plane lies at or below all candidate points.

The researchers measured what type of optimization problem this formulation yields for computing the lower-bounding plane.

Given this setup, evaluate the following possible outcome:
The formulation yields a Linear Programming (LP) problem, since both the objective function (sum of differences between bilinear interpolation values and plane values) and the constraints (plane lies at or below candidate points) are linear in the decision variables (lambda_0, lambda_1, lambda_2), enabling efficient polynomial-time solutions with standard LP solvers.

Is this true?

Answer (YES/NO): YES